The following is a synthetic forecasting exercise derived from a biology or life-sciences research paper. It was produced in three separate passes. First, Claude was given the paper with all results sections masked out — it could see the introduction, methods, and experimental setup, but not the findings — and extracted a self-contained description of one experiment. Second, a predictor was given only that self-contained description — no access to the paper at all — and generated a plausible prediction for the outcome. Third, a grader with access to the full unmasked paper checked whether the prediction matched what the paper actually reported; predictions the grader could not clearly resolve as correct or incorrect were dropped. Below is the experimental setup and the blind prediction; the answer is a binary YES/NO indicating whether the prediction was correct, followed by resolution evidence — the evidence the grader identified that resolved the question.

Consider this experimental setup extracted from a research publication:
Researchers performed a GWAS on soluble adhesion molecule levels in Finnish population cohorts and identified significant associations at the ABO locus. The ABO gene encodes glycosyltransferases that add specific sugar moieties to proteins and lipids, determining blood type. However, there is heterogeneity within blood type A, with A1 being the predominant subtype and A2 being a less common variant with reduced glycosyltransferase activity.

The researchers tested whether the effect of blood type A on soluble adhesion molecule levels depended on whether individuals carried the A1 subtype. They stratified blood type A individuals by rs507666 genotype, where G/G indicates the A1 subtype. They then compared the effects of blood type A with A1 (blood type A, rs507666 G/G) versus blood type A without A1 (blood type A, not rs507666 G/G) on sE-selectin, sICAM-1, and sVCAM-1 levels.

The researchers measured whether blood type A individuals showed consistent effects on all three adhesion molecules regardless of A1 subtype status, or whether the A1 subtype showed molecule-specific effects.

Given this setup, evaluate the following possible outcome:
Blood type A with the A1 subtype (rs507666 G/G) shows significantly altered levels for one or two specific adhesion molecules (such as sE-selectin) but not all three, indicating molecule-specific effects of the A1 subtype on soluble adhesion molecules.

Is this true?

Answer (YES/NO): YES